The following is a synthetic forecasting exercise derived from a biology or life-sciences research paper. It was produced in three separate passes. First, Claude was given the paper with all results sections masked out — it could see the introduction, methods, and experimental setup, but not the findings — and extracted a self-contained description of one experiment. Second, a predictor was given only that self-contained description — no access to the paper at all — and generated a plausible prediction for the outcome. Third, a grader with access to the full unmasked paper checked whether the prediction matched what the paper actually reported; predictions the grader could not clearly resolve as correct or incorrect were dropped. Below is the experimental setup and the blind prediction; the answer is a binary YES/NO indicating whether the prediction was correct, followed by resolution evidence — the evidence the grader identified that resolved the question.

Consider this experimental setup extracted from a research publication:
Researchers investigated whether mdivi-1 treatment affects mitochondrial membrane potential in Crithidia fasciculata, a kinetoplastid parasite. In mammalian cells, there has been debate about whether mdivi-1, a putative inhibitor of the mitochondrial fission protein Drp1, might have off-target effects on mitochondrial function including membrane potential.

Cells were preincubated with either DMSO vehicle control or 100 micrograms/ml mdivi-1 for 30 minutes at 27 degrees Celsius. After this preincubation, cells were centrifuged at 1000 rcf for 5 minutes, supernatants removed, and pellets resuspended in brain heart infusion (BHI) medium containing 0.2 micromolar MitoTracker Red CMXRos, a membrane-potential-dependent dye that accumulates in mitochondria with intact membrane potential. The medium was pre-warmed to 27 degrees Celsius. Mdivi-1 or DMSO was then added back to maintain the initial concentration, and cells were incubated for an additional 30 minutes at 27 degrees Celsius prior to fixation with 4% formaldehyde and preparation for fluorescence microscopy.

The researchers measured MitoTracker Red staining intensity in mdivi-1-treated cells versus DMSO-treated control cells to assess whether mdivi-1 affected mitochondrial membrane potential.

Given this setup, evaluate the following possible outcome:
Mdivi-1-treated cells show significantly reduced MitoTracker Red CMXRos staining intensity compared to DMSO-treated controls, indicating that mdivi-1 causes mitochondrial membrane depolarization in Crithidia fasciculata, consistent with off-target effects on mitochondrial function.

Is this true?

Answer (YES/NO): YES